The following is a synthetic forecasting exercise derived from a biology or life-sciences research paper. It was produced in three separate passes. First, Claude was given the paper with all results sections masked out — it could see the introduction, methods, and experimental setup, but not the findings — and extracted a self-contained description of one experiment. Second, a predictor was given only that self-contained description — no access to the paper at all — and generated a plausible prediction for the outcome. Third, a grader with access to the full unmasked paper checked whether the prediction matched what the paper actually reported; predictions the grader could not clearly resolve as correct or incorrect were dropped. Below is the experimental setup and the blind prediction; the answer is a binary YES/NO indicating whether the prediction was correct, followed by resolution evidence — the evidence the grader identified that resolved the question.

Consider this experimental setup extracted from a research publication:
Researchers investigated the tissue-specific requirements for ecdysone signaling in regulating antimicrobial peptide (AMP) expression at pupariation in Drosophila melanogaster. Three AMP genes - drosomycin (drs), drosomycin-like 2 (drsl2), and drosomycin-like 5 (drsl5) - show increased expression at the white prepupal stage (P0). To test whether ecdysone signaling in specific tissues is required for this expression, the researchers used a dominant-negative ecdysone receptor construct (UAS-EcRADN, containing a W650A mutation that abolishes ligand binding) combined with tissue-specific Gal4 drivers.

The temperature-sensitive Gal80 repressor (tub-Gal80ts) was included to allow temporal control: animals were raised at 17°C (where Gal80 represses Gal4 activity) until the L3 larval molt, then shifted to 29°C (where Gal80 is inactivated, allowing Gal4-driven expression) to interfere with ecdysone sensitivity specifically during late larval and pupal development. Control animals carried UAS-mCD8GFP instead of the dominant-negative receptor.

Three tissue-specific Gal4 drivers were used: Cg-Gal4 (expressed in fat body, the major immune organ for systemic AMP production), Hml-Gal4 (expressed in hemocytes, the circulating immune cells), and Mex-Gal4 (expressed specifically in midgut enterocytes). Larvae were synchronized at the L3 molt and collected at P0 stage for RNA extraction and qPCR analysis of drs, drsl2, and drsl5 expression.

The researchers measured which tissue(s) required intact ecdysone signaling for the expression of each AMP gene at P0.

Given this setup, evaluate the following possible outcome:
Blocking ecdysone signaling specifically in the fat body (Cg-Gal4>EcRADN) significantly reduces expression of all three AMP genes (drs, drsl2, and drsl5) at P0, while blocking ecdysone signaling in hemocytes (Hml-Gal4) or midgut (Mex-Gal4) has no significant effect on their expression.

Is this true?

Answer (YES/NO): NO